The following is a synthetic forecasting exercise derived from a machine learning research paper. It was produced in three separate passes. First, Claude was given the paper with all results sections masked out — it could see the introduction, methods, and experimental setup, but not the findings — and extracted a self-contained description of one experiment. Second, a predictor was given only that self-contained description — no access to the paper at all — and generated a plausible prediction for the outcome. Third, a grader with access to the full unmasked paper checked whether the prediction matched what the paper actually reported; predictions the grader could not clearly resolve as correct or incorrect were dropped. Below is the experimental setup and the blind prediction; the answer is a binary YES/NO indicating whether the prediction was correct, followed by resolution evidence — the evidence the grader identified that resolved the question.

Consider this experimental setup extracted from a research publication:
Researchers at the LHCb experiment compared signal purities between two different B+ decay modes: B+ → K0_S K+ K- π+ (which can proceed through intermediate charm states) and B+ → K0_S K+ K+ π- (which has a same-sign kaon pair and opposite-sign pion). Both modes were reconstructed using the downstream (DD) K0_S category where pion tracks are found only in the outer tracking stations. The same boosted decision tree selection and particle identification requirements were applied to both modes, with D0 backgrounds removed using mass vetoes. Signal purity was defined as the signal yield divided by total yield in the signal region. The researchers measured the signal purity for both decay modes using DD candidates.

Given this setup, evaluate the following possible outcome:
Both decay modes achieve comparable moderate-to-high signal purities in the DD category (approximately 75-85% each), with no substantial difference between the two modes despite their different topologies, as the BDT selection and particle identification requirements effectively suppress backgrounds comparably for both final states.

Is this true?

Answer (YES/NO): NO